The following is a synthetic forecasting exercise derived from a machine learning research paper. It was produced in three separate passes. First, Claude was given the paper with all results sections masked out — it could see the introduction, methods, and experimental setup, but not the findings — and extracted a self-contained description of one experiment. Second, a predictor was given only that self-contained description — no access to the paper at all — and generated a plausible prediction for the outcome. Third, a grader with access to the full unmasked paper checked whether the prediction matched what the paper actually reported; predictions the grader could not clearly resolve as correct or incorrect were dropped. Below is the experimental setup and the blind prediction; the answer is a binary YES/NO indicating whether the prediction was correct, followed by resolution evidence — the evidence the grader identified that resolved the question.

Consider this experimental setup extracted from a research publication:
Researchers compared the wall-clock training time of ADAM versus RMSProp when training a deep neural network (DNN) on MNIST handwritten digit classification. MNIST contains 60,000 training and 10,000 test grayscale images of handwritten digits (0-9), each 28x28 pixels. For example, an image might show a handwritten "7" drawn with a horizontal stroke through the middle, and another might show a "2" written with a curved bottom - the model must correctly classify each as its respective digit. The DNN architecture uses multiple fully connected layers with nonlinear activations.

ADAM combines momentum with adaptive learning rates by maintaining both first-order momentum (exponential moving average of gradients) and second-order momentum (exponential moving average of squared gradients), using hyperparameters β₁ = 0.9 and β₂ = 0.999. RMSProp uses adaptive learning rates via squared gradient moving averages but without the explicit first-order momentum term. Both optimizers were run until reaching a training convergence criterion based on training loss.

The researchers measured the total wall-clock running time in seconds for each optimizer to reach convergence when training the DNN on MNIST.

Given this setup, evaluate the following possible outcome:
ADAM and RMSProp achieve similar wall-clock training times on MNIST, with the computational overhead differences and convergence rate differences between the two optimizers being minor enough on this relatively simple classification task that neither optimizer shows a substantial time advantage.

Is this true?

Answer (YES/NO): NO